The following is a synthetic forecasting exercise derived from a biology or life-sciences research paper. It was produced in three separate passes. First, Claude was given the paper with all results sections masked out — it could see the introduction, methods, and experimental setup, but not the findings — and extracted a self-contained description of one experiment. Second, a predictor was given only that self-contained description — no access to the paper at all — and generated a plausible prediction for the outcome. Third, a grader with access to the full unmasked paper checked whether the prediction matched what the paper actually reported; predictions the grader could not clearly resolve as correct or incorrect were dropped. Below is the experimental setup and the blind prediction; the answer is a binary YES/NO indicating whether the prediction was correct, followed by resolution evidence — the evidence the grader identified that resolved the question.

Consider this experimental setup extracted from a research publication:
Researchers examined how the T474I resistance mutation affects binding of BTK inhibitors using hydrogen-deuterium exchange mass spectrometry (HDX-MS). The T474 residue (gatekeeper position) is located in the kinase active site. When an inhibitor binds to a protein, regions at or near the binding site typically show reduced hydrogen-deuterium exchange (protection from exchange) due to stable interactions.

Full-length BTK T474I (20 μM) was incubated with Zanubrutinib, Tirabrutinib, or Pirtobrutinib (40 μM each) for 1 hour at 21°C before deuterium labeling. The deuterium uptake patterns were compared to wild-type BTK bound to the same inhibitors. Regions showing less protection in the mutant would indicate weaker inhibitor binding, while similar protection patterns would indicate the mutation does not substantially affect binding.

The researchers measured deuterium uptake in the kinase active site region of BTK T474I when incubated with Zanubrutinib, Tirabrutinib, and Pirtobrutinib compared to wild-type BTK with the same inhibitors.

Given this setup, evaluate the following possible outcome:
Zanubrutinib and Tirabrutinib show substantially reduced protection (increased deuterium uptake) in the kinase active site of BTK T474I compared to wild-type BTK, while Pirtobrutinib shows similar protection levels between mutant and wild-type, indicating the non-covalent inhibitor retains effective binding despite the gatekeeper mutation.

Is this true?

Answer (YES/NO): NO